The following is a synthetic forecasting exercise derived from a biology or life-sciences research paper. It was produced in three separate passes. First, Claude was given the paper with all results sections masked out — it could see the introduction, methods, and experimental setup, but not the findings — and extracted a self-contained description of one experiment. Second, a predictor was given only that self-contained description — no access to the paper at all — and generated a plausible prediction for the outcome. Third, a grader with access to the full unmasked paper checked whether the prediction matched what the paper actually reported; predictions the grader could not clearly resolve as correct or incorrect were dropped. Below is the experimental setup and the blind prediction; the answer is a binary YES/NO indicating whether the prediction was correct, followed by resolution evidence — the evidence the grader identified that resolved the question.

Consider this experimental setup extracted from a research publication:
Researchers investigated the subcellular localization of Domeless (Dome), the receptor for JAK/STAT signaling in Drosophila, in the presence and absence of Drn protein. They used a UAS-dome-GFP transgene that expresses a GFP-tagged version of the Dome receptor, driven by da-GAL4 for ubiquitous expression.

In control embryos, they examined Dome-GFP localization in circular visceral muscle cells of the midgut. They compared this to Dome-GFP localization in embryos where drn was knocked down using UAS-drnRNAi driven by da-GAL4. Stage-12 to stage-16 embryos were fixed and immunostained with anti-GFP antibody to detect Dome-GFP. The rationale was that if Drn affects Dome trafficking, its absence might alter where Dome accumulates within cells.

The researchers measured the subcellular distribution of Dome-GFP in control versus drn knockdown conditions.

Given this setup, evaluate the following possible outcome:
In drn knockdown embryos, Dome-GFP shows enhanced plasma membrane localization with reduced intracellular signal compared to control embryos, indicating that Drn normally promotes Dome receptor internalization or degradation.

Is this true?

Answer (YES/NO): NO